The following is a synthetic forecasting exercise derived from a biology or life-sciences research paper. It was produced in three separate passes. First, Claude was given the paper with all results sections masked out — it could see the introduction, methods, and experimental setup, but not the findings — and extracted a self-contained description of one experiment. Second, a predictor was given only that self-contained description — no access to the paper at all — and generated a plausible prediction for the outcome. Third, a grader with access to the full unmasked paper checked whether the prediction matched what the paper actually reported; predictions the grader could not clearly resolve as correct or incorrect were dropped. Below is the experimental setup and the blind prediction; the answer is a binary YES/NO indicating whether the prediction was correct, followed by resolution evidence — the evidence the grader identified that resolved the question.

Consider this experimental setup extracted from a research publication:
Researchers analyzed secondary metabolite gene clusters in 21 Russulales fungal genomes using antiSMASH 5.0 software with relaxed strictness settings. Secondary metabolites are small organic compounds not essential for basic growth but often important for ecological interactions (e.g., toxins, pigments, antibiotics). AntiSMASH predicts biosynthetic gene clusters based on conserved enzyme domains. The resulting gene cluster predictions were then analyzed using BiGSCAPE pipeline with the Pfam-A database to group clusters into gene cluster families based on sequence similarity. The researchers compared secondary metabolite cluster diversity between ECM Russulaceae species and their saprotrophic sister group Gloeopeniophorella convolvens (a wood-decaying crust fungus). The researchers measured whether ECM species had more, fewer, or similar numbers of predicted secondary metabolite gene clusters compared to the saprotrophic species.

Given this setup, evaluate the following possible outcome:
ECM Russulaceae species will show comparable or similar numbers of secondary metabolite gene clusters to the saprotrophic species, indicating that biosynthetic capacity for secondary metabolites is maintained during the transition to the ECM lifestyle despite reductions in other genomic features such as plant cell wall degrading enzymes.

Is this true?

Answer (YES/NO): NO